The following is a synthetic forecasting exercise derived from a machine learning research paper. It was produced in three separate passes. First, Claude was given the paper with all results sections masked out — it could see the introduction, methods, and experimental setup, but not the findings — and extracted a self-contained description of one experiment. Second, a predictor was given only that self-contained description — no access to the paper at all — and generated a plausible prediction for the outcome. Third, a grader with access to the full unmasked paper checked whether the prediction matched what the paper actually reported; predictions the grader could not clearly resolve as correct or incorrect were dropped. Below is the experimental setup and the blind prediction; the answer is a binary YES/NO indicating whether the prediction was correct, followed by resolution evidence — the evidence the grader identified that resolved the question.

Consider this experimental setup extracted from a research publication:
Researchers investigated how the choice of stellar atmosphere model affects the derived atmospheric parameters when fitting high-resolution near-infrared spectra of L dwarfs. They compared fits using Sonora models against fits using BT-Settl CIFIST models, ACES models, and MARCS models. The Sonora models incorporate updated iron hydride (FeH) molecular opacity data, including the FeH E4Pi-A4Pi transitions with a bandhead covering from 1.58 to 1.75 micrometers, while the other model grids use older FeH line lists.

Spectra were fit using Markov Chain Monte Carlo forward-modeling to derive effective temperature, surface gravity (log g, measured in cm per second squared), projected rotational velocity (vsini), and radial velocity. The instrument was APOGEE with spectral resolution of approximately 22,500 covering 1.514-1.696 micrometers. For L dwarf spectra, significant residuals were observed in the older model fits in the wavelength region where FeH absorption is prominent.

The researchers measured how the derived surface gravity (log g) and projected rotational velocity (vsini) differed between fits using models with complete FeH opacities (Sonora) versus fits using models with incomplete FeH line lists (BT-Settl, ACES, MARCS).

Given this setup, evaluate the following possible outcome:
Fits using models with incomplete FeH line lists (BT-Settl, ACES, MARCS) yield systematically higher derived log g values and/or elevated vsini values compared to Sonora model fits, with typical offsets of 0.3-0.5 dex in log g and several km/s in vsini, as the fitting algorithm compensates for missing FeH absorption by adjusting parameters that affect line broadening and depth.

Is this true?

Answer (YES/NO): NO